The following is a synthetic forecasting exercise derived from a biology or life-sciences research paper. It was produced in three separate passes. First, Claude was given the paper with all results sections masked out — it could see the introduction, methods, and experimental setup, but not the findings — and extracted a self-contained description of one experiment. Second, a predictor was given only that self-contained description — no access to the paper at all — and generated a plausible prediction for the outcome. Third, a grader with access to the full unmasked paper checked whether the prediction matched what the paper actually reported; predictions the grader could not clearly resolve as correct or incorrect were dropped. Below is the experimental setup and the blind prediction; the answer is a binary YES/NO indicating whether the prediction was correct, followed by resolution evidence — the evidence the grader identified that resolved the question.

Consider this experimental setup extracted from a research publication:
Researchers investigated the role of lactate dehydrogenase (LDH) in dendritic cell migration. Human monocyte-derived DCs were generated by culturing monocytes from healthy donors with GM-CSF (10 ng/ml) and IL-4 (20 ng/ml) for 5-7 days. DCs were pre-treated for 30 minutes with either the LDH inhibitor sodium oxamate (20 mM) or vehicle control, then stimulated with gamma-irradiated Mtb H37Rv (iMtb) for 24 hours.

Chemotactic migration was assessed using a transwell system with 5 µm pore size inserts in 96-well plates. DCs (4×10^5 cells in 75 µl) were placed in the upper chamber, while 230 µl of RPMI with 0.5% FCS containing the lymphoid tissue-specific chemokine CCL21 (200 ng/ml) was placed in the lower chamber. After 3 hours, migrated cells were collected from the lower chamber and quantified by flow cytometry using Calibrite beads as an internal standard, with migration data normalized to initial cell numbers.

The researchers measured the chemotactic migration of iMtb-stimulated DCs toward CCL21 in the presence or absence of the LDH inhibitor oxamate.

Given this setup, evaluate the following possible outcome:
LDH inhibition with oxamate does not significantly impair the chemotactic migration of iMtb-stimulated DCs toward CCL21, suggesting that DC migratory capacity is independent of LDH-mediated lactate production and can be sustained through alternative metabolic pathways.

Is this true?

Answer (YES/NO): NO